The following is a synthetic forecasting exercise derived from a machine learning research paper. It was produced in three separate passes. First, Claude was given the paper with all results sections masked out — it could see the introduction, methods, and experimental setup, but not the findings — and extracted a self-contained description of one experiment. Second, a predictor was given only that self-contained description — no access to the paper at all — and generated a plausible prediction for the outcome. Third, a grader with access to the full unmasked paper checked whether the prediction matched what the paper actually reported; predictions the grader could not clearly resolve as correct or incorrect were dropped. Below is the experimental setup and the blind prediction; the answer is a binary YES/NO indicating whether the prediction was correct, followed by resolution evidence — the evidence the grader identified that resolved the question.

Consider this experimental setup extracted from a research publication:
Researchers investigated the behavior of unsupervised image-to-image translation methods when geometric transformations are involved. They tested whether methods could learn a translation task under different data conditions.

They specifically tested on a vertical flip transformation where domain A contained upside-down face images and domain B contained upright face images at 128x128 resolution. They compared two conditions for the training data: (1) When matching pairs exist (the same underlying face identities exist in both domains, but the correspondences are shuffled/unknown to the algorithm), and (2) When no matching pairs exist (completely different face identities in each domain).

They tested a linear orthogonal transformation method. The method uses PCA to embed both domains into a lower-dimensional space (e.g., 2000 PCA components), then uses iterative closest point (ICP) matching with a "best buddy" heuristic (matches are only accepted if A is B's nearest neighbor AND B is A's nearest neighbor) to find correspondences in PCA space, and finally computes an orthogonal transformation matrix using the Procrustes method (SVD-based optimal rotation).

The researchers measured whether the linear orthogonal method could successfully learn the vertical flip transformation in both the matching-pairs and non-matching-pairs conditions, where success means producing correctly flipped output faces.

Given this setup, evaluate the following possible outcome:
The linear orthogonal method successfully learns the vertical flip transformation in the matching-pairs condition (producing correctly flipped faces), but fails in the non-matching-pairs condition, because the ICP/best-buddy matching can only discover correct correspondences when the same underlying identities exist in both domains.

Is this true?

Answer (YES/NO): NO